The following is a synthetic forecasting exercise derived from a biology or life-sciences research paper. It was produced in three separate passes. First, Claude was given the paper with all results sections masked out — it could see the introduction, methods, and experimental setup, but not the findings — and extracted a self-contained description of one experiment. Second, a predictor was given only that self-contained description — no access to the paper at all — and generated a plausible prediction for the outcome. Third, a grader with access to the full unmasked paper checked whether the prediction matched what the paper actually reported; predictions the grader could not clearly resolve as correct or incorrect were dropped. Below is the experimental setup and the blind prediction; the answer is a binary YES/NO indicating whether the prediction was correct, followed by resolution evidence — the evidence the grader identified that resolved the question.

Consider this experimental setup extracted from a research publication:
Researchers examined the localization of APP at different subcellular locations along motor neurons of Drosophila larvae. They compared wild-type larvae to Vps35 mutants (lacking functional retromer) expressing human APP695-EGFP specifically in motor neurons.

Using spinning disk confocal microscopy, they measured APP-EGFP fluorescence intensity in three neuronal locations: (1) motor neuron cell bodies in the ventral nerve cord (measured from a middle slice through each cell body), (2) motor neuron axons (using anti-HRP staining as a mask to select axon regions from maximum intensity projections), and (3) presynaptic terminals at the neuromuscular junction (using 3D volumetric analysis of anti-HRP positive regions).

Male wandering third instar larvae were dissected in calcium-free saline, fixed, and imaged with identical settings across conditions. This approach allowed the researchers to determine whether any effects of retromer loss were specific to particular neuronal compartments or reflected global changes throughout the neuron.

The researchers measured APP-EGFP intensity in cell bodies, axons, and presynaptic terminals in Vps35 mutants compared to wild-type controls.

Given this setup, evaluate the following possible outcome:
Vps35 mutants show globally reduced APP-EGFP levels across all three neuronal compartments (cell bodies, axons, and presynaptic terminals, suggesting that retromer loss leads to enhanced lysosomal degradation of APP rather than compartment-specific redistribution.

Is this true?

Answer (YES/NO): NO